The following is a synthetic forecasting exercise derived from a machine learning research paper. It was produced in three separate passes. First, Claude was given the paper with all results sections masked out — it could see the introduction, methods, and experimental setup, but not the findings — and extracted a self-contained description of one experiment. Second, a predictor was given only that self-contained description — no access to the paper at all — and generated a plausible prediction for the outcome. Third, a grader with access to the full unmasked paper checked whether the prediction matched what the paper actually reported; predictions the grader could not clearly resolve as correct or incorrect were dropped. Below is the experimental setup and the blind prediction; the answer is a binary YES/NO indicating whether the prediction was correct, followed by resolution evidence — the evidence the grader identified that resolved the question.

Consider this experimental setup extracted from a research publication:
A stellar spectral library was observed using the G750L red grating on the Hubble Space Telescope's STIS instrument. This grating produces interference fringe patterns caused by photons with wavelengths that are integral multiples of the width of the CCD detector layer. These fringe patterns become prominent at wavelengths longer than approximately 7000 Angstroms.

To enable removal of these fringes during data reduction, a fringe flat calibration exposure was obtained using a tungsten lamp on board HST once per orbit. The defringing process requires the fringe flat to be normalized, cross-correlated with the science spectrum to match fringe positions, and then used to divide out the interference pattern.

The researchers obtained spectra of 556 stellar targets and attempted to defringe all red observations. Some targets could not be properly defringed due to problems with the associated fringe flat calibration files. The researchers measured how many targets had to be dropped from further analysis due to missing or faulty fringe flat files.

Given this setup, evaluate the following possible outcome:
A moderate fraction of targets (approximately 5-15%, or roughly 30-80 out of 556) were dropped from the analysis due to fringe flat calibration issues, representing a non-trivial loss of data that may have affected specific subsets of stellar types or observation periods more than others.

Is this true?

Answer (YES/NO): YES